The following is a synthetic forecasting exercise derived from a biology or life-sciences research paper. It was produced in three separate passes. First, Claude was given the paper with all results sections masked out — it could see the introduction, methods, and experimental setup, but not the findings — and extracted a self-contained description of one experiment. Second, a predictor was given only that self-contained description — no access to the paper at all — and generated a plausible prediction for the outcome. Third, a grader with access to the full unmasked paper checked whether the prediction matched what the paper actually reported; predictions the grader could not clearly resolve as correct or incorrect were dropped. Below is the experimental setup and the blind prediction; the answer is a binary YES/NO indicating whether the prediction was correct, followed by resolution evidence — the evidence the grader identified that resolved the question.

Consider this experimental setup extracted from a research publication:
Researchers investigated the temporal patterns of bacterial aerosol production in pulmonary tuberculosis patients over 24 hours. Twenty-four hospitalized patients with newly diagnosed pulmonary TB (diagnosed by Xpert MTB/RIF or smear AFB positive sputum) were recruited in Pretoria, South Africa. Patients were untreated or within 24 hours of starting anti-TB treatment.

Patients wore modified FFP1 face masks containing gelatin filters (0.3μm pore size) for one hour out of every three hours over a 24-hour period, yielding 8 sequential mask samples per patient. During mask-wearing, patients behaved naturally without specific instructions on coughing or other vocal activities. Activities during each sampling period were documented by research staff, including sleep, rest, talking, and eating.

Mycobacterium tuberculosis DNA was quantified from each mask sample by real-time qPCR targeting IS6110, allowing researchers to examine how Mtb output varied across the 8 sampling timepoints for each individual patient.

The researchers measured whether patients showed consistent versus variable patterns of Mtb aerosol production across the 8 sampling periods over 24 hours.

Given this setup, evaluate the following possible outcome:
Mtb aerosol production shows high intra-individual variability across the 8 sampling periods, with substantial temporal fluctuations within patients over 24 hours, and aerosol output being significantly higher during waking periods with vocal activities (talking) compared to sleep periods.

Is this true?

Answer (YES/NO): NO